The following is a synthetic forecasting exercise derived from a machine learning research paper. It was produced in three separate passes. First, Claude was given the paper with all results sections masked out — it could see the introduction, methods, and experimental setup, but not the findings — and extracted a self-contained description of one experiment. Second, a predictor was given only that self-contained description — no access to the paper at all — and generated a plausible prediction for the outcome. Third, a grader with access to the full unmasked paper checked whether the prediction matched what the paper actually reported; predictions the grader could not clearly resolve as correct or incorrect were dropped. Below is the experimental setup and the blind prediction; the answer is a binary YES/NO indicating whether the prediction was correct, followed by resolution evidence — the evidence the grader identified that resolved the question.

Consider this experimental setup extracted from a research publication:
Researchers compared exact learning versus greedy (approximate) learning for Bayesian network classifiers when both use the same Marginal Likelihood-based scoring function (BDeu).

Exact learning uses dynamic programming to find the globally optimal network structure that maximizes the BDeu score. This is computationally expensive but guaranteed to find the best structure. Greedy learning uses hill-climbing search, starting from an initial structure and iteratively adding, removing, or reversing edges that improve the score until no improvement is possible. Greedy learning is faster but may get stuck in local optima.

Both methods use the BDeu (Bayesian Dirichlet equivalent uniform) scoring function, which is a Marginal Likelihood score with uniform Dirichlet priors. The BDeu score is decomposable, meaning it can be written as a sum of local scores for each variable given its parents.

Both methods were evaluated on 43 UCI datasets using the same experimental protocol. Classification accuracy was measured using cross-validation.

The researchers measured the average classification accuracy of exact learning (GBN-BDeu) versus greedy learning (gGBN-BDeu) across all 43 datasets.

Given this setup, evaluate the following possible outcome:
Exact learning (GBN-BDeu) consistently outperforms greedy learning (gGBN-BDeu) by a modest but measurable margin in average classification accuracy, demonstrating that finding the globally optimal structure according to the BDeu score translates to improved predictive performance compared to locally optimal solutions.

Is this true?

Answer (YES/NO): NO